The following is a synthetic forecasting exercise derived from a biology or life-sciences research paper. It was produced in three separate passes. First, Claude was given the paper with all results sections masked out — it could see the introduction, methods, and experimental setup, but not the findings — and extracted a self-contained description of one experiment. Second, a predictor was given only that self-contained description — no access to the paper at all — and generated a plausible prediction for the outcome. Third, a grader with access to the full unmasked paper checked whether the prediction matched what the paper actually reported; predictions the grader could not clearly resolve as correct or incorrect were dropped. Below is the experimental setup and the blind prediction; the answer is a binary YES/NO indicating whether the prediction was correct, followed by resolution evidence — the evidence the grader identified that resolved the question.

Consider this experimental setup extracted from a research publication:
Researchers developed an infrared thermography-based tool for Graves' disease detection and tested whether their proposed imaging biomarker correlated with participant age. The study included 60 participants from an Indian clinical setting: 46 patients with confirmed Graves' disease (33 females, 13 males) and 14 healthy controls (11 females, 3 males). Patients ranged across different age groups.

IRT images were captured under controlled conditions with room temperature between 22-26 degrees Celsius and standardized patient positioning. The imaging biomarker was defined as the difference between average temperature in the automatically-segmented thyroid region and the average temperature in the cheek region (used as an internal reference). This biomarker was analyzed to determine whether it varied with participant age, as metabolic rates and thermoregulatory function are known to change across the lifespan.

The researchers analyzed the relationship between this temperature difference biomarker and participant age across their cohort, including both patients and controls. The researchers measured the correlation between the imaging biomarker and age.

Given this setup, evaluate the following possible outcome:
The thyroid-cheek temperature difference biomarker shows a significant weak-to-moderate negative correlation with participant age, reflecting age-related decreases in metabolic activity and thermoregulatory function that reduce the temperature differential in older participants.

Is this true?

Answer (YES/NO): NO